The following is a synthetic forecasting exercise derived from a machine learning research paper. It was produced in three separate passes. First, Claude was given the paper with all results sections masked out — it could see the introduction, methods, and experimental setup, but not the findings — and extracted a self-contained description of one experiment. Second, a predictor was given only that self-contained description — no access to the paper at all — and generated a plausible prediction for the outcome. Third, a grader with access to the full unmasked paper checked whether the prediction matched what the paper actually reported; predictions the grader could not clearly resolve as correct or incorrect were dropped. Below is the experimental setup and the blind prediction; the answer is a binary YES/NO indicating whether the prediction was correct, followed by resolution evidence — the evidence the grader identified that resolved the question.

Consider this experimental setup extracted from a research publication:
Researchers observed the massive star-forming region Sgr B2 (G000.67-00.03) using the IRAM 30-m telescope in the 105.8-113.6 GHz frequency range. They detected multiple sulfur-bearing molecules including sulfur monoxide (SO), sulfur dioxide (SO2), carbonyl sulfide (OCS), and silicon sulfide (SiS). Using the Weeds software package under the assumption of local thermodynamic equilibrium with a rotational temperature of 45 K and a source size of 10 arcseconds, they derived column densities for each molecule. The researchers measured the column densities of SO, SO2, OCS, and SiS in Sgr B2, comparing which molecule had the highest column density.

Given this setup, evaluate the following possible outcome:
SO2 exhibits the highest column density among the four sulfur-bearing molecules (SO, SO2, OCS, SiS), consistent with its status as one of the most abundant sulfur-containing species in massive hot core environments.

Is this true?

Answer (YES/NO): YES